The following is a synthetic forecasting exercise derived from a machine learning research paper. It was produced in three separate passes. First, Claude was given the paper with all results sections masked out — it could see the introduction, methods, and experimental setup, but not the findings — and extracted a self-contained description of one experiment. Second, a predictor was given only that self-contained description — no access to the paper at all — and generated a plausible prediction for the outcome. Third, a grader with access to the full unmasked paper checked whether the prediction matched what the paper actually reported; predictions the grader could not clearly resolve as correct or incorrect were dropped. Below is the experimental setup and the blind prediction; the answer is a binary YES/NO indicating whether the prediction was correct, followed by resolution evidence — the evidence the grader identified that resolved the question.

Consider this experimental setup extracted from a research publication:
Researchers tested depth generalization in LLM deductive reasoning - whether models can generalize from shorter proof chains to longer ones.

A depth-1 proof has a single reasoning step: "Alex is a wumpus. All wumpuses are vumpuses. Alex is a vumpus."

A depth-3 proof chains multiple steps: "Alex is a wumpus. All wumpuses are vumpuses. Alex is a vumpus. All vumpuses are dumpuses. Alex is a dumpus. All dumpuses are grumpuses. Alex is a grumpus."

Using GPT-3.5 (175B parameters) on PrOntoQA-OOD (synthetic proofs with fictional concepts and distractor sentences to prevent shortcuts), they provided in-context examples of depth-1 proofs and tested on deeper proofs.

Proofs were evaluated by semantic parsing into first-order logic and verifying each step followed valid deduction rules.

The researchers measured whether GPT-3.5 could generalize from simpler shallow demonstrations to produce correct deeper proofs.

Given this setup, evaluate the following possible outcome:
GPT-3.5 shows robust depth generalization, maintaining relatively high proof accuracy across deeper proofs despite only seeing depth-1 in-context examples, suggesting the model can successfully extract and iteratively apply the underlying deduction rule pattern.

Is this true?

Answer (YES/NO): NO